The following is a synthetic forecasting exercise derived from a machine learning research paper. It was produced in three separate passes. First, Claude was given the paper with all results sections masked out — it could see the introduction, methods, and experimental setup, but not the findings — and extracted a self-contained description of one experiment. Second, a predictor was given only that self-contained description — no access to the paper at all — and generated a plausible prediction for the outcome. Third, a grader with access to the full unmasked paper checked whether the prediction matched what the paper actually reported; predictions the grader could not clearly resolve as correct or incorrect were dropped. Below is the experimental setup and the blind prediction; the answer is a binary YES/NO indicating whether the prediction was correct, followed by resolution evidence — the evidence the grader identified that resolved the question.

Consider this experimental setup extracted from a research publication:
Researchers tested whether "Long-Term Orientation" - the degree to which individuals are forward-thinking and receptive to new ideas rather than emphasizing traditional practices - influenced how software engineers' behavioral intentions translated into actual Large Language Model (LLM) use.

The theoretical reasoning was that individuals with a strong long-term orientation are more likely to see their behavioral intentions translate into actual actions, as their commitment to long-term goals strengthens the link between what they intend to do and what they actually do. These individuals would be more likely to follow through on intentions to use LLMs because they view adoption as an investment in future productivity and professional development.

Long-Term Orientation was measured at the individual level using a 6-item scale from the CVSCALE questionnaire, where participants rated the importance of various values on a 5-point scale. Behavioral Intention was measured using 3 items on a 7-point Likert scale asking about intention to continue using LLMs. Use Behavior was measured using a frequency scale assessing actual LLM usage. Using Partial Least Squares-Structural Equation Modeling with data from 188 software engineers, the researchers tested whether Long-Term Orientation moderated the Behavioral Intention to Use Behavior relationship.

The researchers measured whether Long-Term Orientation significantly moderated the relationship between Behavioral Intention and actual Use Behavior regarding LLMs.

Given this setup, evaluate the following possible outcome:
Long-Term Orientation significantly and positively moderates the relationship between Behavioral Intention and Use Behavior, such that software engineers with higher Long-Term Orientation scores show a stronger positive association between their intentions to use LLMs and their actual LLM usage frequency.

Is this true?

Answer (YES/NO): NO